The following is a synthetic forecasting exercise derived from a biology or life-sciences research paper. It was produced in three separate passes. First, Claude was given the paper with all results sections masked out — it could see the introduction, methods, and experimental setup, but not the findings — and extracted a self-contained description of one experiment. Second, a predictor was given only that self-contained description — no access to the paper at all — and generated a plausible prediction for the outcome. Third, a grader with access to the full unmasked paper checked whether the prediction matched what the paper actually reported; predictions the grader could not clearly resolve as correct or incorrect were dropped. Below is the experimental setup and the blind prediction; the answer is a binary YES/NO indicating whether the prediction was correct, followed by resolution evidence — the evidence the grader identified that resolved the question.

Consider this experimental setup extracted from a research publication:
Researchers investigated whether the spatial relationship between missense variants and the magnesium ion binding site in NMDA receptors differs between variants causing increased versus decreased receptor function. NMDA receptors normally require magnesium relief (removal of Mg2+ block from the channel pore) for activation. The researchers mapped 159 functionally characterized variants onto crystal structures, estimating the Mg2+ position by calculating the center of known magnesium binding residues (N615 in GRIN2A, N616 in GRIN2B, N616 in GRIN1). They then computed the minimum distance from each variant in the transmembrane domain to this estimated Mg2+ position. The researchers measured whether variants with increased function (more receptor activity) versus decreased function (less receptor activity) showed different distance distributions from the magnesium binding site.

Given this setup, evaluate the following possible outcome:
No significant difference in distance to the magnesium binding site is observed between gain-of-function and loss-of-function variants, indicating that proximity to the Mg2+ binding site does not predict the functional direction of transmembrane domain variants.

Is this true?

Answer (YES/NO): NO